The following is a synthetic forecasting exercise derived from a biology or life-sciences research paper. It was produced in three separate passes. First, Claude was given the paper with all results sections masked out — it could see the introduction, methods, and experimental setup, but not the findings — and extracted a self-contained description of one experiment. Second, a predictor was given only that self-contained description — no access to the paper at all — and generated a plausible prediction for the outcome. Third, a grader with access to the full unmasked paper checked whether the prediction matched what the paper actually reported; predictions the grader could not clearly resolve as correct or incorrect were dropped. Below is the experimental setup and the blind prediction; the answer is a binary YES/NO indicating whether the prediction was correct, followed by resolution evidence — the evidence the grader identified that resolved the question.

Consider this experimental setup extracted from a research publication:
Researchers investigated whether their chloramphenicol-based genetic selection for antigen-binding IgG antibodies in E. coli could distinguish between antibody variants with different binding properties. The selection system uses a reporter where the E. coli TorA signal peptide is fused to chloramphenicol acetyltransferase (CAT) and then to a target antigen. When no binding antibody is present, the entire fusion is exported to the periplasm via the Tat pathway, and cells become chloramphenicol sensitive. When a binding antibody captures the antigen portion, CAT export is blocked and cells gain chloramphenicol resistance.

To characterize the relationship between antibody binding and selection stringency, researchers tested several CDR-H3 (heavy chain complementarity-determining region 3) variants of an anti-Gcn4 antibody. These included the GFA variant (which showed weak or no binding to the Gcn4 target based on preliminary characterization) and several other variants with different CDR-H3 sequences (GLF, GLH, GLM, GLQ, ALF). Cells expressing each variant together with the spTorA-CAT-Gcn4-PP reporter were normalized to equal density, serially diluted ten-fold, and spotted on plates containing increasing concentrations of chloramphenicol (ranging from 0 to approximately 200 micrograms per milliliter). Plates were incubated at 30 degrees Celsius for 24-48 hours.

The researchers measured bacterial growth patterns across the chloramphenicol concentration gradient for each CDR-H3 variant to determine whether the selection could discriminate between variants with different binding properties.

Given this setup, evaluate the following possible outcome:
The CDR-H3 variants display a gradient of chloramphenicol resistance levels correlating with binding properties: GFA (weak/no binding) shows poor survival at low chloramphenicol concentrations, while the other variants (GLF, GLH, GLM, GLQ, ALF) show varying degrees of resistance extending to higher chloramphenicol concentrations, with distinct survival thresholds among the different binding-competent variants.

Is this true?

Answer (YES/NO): YES